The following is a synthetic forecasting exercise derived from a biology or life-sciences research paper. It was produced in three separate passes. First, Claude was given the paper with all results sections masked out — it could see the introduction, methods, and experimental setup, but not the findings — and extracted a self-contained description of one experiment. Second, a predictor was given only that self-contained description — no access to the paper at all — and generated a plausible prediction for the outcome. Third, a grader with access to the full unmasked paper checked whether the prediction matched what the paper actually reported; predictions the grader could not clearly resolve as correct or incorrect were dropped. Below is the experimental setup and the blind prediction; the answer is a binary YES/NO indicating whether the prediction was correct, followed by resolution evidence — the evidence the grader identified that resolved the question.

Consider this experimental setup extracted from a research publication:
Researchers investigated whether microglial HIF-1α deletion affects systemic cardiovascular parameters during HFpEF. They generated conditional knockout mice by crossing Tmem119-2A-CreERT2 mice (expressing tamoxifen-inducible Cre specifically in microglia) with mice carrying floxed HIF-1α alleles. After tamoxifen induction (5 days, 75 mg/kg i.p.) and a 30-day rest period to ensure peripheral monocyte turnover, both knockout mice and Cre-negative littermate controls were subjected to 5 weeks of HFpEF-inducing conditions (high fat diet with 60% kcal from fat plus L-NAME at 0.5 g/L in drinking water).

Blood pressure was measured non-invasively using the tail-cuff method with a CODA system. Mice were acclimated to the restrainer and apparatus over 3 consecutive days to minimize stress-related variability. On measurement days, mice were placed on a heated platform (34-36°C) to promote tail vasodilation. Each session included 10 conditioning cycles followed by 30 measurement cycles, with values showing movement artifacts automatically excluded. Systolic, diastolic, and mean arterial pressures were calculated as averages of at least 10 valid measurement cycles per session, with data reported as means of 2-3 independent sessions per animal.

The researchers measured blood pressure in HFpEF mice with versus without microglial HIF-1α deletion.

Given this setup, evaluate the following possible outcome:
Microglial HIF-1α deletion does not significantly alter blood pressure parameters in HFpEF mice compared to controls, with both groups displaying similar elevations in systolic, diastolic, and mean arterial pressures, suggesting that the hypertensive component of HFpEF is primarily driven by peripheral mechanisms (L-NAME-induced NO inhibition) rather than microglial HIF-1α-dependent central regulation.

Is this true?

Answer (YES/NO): YES